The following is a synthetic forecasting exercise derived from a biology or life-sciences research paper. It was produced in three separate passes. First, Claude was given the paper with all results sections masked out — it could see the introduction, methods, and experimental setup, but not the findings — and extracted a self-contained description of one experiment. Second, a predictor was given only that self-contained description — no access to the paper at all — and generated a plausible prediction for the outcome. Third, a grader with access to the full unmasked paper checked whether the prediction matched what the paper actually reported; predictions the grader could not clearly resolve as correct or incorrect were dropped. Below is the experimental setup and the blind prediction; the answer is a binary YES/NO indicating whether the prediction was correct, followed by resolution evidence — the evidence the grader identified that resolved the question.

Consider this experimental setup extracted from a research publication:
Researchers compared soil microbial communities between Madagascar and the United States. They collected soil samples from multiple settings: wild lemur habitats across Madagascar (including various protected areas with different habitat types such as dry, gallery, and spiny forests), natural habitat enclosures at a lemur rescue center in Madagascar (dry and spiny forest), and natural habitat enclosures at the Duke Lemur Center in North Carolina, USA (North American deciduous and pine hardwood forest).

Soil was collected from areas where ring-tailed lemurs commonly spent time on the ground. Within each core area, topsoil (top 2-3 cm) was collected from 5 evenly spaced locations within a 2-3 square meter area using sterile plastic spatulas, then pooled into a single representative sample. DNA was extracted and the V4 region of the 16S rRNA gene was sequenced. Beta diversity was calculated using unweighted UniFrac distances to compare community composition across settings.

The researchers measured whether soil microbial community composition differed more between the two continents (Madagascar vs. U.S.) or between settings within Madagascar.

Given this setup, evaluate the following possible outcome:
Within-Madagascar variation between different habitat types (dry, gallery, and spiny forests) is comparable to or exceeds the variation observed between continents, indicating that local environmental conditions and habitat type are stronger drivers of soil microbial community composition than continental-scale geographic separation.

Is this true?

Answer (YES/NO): NO